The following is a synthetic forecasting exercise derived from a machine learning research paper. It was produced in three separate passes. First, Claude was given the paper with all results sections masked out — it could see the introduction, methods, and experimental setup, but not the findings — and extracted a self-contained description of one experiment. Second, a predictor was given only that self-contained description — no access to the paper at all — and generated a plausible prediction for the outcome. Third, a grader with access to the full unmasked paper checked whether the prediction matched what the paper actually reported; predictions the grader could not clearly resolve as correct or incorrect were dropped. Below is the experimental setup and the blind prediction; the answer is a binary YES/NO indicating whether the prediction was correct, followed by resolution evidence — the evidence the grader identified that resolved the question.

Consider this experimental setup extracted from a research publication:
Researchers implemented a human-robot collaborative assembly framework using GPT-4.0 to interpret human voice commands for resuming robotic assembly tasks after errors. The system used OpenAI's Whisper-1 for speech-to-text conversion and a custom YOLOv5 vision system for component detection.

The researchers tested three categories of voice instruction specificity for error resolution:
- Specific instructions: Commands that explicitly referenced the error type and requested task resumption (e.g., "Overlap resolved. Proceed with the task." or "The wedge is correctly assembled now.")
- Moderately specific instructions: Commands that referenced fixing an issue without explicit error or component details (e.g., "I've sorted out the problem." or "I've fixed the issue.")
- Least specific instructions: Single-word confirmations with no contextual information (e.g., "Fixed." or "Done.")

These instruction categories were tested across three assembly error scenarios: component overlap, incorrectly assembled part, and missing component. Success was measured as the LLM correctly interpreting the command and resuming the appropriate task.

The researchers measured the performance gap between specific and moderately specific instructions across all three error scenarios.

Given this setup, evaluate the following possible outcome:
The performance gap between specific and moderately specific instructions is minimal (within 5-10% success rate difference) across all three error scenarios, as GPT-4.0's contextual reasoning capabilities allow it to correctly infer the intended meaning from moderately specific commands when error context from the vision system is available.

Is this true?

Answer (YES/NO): NO